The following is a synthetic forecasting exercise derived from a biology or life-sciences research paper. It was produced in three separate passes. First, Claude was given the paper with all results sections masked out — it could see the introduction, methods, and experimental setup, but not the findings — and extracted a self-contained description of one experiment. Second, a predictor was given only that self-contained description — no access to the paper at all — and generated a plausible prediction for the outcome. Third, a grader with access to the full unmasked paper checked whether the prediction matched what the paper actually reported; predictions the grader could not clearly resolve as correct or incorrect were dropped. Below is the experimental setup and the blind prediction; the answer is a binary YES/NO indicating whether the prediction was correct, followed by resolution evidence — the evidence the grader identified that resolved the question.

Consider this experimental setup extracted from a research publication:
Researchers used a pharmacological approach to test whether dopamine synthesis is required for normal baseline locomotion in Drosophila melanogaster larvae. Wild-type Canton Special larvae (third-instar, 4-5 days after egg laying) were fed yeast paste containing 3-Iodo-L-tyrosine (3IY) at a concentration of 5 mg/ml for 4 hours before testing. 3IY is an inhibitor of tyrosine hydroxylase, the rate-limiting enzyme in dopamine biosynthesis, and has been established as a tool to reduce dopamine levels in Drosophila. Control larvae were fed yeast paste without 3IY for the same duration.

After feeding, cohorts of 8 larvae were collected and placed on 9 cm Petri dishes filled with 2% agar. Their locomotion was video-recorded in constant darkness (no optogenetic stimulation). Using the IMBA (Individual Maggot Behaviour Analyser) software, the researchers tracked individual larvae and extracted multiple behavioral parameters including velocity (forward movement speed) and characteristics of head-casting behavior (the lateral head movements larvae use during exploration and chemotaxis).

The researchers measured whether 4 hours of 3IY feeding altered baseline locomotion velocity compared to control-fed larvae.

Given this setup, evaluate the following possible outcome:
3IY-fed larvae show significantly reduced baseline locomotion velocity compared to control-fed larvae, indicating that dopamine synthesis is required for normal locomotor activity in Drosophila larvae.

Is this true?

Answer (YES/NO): YES